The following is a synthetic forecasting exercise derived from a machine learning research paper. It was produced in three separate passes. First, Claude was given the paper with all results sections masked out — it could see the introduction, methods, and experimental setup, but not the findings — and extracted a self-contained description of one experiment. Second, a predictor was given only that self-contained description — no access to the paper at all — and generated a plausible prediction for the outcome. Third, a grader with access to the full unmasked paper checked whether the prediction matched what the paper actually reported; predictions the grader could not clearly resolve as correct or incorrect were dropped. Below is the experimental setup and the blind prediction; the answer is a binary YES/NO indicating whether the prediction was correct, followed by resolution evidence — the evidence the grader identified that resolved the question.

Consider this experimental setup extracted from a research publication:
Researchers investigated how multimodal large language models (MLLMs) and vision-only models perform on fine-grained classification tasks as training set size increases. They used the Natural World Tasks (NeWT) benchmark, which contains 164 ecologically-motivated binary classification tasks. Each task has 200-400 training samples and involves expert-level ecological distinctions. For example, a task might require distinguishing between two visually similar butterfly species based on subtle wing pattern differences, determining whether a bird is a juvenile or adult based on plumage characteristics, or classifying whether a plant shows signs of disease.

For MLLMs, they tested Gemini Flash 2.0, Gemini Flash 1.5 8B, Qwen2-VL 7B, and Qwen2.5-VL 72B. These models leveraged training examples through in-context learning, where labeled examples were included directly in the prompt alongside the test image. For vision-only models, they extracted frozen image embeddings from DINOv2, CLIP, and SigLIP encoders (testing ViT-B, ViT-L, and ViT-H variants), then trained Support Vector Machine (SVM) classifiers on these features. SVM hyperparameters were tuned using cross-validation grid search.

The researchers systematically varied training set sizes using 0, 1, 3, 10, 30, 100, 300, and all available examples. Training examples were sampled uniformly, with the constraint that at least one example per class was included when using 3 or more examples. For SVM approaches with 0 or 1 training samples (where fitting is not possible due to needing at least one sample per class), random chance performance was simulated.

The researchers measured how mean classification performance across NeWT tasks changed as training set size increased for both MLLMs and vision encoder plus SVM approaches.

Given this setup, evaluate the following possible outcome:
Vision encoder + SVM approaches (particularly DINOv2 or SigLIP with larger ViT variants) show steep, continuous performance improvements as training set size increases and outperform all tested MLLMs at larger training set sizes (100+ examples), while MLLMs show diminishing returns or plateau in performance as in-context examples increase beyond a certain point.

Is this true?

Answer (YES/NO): YES